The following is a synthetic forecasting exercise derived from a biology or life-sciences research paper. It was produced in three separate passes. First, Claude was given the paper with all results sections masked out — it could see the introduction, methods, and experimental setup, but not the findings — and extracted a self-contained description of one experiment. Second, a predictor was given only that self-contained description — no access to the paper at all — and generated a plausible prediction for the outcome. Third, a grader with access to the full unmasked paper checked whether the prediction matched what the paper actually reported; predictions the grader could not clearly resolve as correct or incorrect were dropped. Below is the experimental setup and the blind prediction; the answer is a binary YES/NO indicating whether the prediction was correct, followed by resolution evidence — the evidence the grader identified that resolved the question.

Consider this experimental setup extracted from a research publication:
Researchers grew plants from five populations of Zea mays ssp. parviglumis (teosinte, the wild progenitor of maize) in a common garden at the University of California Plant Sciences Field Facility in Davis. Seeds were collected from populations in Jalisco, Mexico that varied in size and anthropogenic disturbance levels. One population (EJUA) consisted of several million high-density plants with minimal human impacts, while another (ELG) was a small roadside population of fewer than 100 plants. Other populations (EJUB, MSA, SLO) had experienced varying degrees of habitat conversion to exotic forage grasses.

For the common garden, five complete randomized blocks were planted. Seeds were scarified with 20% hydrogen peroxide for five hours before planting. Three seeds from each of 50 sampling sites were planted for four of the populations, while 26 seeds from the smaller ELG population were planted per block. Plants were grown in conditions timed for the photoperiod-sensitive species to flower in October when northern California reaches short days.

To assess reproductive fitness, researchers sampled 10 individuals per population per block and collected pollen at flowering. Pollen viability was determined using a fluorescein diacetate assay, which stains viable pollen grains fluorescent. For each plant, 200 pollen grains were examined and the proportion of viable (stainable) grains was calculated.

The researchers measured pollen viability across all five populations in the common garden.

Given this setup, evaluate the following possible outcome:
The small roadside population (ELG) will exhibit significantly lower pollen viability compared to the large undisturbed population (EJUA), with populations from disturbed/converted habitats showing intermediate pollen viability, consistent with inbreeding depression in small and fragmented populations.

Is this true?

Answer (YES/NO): NO